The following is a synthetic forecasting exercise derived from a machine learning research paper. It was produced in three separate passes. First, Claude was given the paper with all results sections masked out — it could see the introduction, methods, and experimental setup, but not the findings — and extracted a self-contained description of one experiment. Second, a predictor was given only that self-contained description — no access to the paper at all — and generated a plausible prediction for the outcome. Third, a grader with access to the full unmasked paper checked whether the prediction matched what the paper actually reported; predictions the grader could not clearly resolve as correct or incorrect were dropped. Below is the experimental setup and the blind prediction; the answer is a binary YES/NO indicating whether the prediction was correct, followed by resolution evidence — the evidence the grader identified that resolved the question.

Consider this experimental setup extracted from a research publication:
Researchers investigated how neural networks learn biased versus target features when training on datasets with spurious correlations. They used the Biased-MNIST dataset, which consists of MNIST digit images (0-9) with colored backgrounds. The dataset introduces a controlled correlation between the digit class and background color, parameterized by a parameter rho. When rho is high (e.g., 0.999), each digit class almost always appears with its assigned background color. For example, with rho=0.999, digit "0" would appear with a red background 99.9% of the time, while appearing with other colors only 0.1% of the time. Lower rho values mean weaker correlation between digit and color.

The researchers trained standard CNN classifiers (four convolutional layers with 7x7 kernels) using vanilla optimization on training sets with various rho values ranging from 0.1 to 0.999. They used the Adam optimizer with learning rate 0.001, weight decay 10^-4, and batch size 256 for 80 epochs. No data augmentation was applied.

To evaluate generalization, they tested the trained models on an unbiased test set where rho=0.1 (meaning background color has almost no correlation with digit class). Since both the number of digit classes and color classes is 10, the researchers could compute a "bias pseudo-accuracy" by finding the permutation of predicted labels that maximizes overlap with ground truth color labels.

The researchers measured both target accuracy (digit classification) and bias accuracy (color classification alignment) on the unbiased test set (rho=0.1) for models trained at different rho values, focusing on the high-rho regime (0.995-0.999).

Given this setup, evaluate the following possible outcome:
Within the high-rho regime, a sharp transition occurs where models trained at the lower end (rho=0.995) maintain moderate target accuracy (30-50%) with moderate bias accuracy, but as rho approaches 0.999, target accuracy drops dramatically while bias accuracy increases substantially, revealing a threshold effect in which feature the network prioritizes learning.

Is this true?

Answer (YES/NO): NO